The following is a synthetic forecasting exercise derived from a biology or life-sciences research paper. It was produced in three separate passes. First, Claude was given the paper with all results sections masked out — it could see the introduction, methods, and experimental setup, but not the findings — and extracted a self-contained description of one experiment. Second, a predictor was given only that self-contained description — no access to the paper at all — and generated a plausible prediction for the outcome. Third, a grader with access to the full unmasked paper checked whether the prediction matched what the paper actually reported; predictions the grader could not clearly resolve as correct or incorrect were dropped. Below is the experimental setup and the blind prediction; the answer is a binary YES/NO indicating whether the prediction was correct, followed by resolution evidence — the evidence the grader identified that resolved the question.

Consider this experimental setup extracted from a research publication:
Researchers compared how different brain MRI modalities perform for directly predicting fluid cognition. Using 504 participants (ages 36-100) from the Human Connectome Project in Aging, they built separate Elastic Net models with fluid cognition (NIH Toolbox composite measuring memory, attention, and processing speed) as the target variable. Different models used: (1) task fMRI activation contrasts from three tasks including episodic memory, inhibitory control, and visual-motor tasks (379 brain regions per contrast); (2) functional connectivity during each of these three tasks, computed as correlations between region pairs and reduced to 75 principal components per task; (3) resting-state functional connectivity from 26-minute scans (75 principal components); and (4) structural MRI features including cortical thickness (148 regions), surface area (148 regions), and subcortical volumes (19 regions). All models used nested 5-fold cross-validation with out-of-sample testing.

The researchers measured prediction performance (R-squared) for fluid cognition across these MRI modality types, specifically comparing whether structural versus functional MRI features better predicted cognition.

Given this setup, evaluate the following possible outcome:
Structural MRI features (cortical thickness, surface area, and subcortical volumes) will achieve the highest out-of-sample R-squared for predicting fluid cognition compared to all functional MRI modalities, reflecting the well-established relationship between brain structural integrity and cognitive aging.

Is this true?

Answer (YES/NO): YES